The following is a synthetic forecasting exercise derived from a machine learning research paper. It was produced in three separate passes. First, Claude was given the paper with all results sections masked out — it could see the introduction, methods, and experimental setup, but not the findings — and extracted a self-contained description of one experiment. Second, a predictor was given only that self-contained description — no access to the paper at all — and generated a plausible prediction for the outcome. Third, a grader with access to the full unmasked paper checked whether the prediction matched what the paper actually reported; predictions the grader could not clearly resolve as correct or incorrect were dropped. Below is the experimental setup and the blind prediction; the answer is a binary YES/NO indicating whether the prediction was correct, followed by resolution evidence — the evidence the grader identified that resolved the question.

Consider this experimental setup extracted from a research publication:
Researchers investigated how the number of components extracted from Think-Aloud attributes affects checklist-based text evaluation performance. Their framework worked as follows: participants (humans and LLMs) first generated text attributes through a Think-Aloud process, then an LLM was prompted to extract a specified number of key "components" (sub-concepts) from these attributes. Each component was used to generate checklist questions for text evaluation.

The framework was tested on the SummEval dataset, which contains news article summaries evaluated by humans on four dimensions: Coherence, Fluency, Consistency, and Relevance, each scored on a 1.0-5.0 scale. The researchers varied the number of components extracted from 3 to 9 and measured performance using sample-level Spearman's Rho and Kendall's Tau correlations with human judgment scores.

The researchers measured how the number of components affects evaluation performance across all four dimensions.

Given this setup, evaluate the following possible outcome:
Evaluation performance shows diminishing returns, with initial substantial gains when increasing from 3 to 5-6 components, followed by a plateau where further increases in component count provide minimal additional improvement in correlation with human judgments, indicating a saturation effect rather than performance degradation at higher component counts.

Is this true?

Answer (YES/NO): NO